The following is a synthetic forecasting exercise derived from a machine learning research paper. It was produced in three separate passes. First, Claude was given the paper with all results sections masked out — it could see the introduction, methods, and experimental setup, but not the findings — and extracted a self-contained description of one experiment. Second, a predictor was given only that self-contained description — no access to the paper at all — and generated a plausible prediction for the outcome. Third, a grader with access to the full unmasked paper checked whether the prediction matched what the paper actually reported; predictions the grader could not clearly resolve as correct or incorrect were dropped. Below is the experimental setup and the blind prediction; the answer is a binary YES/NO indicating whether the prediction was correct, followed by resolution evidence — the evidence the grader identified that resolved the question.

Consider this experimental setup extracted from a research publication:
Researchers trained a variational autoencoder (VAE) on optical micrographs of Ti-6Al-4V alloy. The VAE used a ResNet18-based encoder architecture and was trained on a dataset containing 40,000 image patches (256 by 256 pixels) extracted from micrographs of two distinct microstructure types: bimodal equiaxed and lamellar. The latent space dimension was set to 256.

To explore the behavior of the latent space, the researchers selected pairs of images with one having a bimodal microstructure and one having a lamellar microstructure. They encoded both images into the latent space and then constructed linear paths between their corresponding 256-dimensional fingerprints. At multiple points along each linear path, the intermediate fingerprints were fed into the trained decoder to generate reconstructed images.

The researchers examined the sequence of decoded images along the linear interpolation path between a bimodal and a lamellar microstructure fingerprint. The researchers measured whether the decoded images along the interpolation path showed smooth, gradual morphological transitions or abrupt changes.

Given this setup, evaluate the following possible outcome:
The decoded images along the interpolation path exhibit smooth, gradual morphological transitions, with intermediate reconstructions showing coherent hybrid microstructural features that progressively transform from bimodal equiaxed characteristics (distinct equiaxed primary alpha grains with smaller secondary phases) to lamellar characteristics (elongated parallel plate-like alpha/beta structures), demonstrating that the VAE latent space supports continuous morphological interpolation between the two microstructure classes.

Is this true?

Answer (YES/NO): NO